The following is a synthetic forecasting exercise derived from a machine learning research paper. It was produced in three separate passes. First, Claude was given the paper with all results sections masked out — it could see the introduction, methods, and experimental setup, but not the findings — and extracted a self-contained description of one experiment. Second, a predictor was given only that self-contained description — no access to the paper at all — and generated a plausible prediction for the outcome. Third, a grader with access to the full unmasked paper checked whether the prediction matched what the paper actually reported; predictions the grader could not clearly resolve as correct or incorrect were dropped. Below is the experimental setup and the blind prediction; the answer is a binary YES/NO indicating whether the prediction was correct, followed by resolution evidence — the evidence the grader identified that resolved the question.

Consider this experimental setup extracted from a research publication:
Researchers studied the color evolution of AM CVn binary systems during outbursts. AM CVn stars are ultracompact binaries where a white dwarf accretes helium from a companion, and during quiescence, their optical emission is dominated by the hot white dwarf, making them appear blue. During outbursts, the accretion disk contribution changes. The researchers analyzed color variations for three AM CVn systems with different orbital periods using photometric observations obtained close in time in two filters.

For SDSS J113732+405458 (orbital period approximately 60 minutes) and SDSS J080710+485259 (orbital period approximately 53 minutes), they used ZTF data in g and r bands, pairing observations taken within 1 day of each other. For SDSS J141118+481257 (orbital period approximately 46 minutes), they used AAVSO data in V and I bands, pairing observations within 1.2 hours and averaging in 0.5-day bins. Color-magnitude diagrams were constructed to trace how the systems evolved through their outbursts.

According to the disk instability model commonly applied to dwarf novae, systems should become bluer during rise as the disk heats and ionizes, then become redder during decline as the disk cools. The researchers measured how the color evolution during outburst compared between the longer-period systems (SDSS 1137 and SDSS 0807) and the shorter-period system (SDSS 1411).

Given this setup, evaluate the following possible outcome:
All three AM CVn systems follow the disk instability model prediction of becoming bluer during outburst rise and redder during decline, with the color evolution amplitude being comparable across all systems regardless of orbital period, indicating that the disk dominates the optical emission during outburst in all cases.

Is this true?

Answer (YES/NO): NO